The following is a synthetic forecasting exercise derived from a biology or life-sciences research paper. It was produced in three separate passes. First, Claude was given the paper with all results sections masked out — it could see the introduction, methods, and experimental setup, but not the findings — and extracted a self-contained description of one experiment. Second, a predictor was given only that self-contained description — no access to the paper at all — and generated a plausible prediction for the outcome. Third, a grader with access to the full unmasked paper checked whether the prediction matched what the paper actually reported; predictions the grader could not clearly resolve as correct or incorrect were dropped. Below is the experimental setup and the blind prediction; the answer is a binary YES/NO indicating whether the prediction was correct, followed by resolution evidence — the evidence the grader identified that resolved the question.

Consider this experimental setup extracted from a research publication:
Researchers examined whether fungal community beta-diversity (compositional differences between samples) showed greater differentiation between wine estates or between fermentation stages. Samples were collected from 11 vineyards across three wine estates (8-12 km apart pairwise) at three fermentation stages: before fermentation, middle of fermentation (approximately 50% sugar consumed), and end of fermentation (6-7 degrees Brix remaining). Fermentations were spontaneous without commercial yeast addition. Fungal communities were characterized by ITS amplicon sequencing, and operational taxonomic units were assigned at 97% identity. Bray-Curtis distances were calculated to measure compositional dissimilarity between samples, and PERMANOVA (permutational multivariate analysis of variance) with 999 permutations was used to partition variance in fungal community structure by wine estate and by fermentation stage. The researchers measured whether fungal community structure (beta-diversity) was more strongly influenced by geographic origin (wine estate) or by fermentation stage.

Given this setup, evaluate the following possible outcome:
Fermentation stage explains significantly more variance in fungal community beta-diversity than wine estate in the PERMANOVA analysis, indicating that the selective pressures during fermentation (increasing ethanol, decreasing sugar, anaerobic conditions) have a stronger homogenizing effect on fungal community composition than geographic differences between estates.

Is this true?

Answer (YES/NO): YES